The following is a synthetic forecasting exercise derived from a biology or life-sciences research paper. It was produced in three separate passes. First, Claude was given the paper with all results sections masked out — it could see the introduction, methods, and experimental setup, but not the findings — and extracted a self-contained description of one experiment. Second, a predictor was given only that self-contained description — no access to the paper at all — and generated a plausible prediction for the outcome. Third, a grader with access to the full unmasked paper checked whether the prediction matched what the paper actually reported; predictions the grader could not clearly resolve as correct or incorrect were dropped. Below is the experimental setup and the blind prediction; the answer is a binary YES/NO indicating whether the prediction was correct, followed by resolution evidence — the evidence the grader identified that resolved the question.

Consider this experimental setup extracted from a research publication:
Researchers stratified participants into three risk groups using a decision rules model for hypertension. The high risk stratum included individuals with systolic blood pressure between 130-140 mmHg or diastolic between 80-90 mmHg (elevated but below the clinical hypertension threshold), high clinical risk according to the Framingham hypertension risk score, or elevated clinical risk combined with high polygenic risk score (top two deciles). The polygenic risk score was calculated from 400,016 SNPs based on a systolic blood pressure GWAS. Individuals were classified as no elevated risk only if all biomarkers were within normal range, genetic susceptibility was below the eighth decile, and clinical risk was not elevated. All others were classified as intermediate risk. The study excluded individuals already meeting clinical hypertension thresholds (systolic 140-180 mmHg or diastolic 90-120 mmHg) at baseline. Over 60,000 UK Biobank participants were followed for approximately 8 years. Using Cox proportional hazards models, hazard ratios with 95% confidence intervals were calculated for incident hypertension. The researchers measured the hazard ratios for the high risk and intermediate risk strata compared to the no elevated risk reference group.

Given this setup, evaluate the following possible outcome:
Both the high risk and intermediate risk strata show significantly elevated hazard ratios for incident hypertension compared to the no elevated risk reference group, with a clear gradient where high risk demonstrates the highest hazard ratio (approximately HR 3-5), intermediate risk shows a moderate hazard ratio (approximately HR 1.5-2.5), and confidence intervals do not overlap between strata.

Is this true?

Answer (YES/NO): NO